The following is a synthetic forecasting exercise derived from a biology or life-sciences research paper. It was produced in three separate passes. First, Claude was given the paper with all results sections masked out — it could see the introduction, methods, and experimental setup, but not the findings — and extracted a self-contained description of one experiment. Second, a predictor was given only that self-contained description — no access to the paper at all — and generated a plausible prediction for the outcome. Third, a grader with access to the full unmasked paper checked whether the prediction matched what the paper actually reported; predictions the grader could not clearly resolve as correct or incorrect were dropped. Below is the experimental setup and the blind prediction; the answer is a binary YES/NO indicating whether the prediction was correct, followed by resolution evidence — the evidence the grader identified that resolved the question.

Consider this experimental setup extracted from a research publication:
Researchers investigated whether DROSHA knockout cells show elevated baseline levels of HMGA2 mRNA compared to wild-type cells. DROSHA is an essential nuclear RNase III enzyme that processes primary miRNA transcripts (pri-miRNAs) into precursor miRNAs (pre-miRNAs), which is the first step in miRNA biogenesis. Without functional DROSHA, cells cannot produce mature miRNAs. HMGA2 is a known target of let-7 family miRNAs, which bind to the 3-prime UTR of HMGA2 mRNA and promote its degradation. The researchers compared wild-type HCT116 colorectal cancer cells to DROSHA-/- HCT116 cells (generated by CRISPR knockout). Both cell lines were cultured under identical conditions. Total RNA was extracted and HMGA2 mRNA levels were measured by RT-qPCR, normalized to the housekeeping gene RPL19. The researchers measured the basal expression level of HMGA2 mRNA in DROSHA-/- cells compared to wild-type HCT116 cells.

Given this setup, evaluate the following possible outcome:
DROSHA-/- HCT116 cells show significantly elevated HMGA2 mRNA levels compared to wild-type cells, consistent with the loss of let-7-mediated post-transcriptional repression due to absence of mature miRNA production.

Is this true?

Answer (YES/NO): YES